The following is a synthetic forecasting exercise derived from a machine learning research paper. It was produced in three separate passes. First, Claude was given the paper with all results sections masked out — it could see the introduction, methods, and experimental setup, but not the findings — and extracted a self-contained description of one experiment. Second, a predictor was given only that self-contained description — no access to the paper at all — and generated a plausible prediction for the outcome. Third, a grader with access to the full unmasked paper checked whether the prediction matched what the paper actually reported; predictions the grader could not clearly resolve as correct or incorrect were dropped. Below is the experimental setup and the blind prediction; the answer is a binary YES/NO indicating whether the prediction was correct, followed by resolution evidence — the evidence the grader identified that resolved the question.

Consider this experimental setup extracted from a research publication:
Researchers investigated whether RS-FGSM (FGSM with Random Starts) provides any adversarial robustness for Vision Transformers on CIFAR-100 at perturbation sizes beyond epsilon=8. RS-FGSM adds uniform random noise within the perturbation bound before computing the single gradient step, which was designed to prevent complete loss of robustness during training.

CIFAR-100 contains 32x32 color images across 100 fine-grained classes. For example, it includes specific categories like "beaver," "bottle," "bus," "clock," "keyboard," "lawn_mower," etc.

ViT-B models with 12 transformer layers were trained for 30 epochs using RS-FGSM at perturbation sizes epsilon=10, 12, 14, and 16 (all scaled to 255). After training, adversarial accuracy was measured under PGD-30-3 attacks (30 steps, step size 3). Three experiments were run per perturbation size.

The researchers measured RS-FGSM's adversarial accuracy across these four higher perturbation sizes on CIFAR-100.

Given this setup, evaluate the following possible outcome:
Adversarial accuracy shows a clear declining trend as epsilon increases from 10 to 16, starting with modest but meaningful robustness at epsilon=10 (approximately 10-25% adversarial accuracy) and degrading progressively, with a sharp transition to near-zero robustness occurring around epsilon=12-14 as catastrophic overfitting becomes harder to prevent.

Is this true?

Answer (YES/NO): NO